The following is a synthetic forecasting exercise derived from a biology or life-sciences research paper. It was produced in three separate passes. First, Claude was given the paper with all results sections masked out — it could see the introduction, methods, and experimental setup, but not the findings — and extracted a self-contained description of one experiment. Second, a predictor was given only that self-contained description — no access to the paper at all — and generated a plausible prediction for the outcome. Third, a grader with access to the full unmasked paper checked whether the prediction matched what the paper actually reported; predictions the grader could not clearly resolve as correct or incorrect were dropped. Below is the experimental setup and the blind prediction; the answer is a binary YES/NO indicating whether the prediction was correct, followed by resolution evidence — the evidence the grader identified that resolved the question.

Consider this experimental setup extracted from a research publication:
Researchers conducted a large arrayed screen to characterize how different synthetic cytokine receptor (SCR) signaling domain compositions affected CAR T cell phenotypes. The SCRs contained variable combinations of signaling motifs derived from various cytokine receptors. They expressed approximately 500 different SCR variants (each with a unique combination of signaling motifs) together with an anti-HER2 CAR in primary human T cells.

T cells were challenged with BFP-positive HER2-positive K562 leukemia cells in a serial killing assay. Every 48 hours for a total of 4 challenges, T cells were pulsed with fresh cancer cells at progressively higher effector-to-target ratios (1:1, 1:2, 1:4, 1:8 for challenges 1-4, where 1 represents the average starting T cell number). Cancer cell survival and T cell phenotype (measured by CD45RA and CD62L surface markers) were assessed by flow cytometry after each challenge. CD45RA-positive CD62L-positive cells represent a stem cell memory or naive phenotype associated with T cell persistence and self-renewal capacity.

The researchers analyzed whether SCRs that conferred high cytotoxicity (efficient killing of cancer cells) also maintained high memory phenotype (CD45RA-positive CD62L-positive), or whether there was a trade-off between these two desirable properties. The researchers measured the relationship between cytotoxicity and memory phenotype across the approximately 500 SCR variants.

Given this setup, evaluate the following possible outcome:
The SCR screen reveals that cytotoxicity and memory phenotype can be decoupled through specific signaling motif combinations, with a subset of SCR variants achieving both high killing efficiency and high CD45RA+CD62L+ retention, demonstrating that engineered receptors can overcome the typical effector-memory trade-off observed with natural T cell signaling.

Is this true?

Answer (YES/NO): NO